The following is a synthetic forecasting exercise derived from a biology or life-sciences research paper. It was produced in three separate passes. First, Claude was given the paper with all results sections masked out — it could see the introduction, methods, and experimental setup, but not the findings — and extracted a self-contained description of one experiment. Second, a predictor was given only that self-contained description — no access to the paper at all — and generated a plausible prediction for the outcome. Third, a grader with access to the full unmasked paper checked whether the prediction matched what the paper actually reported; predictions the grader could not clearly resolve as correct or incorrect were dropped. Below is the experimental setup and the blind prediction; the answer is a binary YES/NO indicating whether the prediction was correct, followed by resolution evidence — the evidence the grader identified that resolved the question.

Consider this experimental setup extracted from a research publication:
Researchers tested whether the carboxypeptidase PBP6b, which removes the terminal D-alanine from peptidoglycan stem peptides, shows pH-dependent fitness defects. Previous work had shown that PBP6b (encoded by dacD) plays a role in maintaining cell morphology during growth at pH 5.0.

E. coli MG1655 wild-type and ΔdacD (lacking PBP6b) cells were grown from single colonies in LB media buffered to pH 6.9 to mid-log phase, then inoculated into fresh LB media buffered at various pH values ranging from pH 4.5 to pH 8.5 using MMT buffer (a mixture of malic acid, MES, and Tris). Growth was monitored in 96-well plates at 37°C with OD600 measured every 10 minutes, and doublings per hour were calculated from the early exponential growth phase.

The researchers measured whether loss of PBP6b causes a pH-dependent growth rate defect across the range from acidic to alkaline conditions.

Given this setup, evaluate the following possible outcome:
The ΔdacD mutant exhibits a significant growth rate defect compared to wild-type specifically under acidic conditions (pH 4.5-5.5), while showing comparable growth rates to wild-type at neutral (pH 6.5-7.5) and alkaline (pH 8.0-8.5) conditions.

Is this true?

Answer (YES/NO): NO